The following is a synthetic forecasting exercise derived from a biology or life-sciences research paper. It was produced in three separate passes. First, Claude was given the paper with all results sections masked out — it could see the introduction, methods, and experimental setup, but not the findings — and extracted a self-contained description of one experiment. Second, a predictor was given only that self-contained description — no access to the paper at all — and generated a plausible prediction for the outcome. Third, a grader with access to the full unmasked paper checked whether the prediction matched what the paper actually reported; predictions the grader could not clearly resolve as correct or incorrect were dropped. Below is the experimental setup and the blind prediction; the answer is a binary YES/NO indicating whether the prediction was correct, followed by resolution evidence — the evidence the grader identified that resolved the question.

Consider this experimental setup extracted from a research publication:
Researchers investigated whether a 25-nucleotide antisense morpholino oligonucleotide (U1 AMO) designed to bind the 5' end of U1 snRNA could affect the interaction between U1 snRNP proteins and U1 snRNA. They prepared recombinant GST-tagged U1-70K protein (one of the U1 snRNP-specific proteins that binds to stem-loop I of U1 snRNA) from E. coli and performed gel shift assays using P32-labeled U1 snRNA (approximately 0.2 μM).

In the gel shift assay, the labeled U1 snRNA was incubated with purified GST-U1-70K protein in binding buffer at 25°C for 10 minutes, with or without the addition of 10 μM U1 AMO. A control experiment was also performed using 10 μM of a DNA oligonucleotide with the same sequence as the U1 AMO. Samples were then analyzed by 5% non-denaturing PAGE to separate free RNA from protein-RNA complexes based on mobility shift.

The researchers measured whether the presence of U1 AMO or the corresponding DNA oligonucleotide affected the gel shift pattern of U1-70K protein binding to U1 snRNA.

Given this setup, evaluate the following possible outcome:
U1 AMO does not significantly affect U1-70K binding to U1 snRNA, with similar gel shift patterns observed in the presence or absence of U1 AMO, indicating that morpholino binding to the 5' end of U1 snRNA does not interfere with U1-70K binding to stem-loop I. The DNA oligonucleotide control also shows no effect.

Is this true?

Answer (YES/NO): NO